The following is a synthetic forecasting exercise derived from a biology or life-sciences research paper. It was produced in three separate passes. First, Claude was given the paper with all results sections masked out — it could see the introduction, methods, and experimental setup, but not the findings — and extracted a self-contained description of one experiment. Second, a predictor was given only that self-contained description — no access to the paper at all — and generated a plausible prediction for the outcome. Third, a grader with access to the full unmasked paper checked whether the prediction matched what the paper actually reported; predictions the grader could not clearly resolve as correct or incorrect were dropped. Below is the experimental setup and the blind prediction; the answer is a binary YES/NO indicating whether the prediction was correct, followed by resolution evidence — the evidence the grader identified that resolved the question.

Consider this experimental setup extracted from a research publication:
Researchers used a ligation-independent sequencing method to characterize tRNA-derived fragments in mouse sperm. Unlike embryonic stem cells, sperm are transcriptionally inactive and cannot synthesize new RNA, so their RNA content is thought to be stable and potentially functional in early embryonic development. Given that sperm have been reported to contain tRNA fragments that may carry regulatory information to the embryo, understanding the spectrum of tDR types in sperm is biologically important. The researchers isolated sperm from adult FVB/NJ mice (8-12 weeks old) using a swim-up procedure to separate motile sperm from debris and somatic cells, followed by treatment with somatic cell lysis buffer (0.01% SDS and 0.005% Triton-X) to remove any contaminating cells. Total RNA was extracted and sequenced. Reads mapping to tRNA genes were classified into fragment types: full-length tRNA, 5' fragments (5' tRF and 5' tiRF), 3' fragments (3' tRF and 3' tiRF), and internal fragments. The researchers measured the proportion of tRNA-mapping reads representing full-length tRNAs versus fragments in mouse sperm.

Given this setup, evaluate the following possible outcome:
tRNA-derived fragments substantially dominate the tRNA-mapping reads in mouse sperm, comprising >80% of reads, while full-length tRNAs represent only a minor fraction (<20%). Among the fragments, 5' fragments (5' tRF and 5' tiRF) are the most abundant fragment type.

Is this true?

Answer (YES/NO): NO